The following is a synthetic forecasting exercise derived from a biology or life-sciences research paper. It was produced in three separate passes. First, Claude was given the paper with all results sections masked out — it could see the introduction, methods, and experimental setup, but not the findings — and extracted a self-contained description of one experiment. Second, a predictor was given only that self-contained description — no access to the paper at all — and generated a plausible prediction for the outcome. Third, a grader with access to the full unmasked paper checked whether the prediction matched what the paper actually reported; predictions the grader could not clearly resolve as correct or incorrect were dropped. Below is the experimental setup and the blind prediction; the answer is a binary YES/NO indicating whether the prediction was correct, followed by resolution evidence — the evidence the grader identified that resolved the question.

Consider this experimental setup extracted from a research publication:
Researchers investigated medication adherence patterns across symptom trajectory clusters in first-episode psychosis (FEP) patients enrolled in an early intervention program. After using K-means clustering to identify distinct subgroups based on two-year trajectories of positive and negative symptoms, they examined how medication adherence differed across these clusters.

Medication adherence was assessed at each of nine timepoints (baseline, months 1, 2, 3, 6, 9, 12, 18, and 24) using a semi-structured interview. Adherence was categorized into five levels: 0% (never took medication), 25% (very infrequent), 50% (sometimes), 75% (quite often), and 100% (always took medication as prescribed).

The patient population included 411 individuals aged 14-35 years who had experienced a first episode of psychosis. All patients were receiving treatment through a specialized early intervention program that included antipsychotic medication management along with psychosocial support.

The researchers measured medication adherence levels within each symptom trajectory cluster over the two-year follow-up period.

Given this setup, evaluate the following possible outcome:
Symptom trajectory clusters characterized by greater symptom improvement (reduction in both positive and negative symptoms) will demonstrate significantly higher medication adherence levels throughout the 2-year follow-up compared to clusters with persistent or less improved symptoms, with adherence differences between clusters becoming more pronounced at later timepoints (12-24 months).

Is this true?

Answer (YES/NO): NO